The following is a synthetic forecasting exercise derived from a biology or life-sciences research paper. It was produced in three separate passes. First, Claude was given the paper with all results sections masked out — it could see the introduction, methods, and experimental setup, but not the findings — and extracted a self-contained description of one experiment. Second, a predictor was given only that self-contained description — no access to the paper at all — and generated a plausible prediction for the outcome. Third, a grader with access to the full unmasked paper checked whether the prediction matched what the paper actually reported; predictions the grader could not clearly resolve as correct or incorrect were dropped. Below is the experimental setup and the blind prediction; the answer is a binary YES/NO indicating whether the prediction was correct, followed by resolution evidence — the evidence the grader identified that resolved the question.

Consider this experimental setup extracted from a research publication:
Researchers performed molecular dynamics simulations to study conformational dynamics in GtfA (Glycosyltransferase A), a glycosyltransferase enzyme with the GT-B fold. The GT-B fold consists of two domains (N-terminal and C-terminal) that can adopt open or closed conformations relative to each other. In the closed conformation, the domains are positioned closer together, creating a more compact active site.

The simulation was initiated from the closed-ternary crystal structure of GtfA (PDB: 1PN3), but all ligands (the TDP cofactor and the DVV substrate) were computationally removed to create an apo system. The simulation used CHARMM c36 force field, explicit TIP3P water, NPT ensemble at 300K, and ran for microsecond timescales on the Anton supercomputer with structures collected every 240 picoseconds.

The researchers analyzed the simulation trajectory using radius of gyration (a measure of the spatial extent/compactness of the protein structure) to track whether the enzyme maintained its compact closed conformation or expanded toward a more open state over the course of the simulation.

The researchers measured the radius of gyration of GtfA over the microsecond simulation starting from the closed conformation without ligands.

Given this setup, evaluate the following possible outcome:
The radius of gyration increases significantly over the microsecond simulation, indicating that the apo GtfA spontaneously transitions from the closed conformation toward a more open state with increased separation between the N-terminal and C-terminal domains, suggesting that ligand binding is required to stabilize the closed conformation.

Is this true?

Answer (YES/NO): YES